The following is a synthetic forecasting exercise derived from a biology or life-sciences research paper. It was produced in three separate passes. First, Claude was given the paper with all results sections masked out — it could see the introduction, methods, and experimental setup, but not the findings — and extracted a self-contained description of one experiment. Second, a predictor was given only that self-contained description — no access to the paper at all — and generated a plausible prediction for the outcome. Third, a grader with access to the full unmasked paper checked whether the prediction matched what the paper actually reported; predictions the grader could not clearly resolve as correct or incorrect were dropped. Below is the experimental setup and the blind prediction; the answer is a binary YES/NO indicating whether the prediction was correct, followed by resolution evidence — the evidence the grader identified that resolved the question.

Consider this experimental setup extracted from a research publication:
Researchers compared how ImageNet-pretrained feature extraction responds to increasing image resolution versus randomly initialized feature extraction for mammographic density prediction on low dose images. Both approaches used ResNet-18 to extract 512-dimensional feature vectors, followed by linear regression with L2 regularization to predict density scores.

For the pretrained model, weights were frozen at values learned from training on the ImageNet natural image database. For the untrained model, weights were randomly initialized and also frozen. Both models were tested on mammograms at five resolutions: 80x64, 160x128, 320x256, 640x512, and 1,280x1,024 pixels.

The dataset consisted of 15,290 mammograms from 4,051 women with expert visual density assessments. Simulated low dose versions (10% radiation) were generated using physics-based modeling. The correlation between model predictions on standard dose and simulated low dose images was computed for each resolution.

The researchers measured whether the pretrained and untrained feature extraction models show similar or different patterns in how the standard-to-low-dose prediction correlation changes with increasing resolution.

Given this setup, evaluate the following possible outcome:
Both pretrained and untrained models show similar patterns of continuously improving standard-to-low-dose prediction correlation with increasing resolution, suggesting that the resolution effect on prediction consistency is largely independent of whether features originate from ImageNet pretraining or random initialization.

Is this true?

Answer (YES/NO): NO